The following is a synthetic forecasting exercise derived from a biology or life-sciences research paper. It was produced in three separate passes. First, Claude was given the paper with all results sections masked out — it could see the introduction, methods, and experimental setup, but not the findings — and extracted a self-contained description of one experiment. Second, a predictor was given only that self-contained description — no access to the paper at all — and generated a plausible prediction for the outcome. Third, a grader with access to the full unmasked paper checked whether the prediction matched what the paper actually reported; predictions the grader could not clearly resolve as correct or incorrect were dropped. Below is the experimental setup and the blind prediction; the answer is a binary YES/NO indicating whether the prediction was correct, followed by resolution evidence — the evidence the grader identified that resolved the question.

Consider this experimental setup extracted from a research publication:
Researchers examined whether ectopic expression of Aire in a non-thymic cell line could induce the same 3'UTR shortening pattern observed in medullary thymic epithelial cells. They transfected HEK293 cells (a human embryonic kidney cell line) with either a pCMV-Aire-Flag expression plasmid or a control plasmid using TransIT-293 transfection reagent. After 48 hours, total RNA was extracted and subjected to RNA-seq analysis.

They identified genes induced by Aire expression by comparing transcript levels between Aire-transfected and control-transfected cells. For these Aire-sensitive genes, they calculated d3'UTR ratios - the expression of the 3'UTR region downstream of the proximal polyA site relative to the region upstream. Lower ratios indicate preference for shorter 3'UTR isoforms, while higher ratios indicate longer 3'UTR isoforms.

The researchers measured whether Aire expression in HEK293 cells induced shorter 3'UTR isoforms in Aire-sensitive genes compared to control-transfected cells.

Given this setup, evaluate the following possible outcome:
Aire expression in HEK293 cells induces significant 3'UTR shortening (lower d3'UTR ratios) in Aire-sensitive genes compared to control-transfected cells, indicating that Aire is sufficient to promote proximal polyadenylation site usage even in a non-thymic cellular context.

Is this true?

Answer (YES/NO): NO